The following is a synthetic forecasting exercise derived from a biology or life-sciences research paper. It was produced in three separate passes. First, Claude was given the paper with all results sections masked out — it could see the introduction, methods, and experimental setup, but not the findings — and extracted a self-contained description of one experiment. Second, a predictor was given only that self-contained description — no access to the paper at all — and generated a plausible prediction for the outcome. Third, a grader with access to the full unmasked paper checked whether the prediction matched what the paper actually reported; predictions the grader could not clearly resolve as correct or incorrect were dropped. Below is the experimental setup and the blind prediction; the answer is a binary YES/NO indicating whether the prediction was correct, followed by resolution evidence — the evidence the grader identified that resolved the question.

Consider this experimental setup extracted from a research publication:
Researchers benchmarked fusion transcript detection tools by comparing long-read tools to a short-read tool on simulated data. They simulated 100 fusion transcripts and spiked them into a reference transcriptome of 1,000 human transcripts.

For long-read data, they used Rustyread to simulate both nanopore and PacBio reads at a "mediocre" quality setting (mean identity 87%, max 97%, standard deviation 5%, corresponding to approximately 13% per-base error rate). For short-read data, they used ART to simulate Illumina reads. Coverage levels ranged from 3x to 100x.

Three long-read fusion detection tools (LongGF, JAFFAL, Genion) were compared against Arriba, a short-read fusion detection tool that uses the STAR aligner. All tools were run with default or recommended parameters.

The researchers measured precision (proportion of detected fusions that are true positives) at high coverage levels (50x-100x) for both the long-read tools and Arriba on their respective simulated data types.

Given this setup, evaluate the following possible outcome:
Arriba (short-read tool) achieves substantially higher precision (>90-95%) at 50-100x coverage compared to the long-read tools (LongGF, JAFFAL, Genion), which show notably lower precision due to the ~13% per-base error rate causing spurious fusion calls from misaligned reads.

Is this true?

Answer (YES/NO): NO